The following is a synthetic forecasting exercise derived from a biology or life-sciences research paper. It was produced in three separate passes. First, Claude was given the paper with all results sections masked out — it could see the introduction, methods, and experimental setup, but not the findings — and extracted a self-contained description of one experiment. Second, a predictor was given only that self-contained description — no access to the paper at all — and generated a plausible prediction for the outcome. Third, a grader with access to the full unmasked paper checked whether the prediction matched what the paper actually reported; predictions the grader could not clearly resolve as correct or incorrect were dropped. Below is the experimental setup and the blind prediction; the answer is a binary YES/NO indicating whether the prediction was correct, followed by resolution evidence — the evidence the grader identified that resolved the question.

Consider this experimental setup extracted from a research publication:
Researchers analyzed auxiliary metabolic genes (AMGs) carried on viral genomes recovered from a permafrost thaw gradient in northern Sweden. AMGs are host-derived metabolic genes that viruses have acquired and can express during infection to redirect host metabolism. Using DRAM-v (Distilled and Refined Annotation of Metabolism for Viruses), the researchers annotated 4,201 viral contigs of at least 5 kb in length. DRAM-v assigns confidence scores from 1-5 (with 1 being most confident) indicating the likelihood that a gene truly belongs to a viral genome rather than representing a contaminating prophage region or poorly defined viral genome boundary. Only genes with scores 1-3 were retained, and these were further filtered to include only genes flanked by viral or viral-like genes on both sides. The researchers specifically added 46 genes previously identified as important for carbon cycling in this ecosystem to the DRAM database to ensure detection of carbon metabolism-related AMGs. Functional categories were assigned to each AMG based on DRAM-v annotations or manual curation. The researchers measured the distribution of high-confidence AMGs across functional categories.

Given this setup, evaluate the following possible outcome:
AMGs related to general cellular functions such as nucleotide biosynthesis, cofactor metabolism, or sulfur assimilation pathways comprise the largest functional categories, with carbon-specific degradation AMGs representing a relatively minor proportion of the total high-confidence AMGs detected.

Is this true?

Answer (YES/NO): NO